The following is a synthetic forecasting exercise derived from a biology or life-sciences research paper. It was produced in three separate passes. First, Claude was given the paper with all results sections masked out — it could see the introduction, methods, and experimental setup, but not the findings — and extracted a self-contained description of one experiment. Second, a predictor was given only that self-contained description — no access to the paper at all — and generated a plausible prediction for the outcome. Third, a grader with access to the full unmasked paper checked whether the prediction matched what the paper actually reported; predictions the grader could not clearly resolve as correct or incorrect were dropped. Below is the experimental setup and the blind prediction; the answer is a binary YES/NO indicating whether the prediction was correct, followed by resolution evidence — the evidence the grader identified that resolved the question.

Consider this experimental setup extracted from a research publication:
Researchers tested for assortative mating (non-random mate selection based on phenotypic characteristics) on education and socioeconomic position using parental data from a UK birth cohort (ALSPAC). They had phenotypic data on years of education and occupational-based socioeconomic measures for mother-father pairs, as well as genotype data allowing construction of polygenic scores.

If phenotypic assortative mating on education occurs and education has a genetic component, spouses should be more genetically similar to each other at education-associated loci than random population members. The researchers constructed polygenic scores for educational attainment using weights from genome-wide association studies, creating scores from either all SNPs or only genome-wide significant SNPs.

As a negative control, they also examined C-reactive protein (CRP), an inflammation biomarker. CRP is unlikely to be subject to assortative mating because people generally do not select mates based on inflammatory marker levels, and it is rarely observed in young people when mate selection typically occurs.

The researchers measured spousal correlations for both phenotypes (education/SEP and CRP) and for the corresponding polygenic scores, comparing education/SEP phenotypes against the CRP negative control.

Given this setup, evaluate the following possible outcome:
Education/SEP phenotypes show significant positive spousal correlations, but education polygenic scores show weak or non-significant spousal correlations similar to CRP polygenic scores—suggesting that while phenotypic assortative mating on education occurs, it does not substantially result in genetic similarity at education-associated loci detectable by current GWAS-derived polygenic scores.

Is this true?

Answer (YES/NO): NO